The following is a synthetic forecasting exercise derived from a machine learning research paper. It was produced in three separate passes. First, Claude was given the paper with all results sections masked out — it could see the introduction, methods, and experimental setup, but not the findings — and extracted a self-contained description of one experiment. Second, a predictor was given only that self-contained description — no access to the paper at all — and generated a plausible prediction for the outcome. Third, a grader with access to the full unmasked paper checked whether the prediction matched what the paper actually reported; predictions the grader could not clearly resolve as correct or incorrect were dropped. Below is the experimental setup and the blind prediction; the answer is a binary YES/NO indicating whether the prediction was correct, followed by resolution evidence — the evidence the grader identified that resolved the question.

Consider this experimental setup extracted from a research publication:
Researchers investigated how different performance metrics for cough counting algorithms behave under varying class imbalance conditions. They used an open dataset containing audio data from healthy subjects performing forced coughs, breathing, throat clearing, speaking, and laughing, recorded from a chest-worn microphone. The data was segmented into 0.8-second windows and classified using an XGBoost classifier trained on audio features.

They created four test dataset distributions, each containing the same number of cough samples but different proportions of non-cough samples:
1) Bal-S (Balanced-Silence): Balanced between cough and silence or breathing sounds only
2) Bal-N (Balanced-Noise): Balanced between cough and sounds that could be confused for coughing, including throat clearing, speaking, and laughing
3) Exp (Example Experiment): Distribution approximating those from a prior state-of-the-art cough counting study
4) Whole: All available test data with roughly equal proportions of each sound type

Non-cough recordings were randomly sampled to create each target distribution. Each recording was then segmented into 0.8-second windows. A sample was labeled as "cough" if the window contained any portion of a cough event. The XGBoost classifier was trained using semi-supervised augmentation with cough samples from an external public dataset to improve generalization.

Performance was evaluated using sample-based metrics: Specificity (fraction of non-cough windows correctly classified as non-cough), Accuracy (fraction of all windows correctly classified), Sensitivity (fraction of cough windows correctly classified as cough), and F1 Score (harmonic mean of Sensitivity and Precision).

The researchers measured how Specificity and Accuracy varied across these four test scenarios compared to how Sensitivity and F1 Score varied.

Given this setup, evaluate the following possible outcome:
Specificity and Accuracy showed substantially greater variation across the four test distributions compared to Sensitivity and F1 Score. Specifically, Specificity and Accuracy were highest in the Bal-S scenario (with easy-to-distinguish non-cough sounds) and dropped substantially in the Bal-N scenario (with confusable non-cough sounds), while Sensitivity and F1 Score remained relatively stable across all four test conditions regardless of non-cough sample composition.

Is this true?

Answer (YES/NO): NO